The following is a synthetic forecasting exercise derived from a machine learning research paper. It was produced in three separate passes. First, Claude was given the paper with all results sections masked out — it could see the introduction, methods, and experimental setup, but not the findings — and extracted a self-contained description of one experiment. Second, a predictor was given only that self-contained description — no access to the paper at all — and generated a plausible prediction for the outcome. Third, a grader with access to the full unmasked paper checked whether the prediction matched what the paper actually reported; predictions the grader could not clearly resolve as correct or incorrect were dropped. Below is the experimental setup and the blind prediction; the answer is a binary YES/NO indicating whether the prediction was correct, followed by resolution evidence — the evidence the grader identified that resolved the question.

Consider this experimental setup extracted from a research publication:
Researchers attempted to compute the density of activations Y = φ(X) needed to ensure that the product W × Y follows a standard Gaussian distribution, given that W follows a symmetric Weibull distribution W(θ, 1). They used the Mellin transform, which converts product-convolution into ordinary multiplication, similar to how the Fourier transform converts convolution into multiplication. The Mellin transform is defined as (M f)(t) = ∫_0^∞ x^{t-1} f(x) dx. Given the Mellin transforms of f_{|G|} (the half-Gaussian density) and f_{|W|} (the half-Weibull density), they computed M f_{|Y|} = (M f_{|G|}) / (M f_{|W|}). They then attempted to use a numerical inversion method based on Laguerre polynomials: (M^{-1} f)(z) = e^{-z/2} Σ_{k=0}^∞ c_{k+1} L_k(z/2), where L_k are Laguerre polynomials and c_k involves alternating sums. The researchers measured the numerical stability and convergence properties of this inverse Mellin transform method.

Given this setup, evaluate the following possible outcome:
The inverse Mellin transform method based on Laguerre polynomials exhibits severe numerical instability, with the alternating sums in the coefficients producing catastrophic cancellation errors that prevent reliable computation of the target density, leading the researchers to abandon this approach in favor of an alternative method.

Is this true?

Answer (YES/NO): YES